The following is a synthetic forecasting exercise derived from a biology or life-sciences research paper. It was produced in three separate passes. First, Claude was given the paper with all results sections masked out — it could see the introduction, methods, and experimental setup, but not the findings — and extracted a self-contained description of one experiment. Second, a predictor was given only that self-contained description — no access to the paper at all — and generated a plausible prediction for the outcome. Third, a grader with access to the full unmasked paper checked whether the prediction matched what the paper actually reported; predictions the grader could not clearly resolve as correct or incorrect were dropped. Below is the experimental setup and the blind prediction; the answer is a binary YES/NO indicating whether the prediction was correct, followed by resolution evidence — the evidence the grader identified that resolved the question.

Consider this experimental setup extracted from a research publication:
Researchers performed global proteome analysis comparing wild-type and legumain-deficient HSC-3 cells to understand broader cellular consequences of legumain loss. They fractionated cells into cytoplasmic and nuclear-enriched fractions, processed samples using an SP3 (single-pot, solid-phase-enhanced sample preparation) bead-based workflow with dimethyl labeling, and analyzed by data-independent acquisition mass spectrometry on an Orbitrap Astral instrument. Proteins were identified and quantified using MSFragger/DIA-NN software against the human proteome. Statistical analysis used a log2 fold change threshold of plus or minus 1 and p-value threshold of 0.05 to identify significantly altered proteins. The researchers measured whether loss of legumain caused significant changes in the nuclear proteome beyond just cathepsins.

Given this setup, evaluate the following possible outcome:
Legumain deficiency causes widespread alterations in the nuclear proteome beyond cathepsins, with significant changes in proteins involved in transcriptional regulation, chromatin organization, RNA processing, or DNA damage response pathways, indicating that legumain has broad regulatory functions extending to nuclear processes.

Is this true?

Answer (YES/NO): YES